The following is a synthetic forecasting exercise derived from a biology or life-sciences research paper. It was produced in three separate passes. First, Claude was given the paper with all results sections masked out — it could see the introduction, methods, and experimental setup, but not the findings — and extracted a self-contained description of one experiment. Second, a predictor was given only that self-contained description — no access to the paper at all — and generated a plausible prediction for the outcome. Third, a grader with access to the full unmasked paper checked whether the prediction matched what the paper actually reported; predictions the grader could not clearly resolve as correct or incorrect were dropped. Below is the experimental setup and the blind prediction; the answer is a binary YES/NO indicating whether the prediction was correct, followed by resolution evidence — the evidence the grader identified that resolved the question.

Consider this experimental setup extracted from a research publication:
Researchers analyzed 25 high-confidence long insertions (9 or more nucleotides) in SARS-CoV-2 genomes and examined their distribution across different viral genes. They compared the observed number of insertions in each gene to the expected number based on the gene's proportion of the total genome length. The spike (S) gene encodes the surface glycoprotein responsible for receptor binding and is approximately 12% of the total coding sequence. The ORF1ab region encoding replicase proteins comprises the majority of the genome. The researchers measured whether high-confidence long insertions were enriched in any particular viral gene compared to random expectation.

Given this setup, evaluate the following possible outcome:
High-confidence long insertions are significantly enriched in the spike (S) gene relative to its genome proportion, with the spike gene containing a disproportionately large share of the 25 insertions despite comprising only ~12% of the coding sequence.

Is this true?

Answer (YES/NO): YES